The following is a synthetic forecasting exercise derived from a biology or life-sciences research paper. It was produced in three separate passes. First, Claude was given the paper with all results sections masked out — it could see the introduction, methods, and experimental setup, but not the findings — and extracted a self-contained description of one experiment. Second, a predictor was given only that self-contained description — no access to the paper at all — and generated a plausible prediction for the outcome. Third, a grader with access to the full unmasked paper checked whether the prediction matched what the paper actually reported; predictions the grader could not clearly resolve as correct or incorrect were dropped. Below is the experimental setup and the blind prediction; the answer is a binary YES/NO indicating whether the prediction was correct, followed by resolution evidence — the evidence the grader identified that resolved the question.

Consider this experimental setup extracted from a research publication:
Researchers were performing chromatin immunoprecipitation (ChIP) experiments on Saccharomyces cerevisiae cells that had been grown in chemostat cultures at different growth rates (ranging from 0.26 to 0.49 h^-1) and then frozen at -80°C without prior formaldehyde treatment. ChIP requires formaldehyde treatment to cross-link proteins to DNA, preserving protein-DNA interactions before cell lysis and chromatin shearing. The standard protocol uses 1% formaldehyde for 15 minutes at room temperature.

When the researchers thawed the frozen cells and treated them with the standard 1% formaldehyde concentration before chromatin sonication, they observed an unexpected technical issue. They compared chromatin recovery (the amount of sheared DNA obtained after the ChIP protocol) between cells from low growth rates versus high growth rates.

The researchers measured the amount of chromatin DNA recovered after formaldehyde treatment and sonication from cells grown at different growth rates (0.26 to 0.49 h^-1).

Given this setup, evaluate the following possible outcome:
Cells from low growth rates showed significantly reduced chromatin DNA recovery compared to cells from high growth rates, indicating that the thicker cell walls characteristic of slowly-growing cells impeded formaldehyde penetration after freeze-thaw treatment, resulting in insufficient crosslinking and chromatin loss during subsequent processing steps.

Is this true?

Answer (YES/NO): NO